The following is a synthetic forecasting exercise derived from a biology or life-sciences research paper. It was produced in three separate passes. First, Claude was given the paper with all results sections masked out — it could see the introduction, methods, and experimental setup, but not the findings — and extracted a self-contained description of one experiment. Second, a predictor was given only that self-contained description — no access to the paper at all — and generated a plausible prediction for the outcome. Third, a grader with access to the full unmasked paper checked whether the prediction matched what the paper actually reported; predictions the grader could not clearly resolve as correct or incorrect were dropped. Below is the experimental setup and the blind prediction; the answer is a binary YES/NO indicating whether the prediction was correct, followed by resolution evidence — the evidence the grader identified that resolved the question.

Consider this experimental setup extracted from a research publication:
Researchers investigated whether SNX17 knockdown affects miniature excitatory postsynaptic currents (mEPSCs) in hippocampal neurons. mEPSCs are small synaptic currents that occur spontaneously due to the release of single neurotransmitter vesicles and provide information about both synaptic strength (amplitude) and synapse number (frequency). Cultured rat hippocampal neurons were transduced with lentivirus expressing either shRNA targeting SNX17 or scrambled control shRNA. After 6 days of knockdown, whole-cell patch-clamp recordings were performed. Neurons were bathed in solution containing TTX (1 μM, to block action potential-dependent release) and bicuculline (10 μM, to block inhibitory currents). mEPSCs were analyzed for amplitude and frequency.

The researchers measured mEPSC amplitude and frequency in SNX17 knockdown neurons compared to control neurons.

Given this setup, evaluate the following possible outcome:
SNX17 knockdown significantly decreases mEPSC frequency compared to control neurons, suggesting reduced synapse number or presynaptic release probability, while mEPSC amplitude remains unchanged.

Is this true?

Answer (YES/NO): YES